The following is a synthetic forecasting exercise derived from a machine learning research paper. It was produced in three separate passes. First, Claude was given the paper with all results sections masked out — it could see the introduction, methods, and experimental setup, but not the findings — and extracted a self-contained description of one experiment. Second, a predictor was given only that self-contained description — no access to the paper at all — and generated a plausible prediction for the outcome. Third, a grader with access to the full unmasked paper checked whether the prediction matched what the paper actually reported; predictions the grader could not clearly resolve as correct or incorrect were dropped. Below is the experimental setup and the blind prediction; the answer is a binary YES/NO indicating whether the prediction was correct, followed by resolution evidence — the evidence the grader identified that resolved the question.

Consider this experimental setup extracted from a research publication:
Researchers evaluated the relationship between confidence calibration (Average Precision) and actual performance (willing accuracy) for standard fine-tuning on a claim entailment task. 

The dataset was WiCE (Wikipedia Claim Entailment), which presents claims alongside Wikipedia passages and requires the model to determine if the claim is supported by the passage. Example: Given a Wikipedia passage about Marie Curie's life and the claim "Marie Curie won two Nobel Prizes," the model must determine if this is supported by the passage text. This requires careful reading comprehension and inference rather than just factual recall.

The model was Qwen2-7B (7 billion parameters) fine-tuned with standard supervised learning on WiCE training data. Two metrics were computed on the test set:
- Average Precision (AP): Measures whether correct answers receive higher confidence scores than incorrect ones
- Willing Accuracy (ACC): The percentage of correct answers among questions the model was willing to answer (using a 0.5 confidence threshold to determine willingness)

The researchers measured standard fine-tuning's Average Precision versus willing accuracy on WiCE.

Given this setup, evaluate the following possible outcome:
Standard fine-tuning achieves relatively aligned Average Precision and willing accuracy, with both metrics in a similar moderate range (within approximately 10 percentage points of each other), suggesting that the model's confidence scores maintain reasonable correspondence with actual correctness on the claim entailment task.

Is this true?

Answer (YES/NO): NO